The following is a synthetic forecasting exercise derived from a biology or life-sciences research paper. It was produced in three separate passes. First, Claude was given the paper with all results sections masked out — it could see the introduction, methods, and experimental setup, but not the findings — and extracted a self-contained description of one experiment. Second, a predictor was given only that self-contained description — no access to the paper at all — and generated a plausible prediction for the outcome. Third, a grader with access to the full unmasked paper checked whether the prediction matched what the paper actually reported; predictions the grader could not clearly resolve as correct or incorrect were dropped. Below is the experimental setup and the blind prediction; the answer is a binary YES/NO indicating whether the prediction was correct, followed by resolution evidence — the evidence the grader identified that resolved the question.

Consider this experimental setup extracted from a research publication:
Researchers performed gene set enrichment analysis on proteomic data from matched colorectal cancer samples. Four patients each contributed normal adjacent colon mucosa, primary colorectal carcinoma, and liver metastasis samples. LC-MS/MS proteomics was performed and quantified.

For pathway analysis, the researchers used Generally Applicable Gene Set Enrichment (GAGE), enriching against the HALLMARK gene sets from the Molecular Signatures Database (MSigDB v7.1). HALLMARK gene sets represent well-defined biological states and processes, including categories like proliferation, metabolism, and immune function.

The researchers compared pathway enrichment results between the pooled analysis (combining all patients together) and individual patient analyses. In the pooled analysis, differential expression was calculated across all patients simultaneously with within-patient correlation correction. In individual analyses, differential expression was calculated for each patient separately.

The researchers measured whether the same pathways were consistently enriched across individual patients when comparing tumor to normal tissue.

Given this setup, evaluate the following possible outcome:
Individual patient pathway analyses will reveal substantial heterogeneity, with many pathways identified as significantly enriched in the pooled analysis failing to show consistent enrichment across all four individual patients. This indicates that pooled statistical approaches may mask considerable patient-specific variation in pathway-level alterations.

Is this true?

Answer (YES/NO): YES